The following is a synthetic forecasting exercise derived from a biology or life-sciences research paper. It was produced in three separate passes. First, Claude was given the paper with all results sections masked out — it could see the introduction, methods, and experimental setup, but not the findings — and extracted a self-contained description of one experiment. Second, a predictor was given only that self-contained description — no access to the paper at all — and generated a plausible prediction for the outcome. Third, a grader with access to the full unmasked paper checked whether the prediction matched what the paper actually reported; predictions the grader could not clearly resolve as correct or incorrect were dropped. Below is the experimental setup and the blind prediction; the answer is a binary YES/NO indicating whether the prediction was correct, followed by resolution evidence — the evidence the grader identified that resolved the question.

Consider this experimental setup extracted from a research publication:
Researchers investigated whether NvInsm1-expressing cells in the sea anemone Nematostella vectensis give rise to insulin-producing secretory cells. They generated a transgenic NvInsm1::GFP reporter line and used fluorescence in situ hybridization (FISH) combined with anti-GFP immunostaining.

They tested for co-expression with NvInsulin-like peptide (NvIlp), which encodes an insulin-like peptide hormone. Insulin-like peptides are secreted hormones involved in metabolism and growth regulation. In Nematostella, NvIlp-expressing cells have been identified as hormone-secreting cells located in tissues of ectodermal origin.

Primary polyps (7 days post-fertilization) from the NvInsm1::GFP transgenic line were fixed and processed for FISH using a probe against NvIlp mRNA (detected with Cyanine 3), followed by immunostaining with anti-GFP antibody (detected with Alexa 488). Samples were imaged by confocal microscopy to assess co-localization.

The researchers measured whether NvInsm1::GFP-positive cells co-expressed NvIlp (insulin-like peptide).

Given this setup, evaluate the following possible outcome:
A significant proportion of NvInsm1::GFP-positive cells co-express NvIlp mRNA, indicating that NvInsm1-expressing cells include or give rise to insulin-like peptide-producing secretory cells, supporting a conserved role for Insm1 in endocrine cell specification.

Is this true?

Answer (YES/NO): YES